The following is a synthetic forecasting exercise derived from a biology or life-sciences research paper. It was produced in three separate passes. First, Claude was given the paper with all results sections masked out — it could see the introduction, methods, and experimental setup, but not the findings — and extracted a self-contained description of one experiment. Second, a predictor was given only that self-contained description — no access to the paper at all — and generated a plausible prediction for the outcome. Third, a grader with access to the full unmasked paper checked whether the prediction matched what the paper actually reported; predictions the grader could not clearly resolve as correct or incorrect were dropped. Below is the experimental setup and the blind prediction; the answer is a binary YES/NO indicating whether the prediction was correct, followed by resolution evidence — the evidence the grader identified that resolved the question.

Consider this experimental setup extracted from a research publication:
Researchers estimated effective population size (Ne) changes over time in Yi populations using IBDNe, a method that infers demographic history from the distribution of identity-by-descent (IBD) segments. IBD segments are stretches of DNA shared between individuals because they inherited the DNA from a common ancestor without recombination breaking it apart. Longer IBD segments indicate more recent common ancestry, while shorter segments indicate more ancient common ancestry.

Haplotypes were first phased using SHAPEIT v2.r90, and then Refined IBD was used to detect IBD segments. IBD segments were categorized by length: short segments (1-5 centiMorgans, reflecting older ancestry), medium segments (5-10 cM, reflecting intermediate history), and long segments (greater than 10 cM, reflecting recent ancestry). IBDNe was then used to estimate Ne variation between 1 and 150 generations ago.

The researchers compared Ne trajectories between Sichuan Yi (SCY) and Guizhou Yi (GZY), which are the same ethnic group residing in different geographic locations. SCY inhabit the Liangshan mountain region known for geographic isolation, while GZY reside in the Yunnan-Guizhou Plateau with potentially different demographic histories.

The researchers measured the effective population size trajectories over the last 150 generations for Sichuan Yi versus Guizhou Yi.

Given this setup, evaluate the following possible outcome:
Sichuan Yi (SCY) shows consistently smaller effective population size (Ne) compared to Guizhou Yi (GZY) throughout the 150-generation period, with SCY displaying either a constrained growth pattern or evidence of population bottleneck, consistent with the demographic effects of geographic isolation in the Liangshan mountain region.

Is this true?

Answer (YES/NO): NO